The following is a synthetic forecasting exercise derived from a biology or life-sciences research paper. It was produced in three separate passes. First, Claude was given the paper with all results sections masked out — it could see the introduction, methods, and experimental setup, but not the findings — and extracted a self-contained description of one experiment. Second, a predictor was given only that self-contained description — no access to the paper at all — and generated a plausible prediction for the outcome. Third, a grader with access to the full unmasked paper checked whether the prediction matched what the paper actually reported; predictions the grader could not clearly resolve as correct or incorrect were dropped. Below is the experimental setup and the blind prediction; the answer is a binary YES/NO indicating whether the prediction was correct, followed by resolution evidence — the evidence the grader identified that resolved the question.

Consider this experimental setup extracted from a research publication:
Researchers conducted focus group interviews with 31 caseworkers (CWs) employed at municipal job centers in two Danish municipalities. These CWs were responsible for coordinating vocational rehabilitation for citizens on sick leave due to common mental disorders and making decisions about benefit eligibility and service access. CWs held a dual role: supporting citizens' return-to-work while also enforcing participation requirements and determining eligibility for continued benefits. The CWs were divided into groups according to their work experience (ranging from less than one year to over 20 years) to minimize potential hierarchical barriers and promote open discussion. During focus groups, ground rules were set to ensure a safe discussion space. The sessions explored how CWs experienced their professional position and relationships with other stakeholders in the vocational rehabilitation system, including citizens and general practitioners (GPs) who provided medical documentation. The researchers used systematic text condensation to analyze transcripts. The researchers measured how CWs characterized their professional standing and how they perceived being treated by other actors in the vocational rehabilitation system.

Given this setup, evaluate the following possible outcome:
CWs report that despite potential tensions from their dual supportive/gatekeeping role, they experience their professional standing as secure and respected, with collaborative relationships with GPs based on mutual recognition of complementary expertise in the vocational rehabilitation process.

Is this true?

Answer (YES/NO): NO